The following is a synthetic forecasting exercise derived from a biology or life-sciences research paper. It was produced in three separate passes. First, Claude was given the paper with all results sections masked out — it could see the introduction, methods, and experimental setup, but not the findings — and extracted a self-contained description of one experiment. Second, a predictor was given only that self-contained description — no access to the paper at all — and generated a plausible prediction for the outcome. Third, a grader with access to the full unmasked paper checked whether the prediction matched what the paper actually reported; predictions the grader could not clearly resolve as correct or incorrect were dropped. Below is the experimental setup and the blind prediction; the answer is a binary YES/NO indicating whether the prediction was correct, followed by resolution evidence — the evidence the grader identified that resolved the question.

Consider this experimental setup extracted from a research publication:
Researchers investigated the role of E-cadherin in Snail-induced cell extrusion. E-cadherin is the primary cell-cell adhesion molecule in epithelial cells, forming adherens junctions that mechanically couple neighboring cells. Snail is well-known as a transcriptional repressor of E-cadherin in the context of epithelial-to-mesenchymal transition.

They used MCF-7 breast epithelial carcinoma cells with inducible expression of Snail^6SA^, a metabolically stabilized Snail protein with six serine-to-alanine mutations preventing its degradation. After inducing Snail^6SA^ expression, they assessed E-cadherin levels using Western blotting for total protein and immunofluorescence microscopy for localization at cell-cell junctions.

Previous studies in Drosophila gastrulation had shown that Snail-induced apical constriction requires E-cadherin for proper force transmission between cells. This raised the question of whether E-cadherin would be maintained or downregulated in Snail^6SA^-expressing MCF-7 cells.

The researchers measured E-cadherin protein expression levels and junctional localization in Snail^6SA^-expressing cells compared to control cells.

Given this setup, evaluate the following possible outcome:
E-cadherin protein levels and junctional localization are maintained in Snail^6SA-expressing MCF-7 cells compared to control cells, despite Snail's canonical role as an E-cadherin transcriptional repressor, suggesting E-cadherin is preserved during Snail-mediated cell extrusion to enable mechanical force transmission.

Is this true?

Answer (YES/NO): YES